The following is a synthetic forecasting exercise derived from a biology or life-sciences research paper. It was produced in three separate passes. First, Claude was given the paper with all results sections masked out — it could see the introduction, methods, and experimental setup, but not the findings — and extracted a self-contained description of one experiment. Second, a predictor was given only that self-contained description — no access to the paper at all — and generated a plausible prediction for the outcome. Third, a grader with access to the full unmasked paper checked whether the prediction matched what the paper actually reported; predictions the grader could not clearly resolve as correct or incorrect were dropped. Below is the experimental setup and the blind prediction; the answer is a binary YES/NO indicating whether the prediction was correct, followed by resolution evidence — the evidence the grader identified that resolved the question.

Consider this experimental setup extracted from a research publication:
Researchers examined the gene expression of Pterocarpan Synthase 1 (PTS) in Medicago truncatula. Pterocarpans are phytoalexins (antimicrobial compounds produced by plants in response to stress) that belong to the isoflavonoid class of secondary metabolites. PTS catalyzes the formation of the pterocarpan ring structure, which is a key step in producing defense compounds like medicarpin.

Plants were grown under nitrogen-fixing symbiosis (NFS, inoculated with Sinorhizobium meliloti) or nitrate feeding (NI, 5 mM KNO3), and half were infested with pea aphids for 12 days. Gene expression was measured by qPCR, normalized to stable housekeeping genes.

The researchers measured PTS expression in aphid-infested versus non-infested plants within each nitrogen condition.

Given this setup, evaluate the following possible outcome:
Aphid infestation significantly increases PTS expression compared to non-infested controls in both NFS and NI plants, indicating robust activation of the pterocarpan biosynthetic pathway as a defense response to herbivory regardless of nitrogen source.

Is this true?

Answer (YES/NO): YES